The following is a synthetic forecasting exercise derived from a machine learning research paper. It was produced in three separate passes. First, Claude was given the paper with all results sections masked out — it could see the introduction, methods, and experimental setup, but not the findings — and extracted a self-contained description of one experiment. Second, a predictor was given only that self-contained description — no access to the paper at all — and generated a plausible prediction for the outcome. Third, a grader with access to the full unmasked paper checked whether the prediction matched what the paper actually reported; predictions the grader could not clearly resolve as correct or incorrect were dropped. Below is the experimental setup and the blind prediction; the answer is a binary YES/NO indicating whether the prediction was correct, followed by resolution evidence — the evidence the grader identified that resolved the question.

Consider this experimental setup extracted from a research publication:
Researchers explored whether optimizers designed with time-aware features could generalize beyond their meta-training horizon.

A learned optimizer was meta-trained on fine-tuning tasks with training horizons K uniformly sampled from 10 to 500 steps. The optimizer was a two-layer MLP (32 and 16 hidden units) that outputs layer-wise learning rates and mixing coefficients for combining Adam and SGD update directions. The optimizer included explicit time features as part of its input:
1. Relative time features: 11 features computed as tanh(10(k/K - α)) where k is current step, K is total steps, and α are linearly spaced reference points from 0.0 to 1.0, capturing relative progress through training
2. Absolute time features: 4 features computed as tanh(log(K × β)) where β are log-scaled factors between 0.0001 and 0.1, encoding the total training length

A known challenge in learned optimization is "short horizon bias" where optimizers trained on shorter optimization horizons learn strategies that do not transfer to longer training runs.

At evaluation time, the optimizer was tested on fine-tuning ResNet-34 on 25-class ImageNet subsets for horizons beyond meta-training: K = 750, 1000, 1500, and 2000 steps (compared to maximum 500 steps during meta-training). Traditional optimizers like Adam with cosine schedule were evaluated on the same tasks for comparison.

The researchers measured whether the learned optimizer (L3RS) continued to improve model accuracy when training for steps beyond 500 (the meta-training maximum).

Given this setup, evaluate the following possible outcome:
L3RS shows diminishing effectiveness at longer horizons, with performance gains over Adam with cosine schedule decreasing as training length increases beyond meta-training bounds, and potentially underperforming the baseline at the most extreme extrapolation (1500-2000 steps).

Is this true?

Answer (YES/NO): NO